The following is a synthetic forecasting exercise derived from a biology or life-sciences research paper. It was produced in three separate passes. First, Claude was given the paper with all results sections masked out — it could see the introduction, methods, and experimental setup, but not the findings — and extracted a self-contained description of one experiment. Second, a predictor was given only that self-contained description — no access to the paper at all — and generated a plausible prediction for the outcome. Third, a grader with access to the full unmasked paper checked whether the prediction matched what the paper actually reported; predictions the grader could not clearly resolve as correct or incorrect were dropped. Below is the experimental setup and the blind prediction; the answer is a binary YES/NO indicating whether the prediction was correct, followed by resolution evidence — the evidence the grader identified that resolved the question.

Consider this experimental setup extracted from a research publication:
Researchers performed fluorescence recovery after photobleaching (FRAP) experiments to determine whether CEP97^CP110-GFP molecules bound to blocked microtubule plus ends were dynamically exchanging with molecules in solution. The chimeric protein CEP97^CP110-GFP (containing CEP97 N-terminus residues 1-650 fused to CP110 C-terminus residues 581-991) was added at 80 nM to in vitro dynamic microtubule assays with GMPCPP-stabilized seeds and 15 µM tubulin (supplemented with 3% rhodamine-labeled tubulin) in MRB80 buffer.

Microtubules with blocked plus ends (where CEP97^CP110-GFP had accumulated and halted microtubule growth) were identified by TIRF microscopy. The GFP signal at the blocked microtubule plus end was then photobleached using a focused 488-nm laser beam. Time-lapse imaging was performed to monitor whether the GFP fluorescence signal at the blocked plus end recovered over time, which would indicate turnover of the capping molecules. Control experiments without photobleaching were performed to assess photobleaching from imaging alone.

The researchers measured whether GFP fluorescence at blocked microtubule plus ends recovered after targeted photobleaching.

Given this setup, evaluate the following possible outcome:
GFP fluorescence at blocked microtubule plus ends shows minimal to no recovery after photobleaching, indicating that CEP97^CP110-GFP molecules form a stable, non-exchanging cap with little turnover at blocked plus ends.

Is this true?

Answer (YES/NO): YES